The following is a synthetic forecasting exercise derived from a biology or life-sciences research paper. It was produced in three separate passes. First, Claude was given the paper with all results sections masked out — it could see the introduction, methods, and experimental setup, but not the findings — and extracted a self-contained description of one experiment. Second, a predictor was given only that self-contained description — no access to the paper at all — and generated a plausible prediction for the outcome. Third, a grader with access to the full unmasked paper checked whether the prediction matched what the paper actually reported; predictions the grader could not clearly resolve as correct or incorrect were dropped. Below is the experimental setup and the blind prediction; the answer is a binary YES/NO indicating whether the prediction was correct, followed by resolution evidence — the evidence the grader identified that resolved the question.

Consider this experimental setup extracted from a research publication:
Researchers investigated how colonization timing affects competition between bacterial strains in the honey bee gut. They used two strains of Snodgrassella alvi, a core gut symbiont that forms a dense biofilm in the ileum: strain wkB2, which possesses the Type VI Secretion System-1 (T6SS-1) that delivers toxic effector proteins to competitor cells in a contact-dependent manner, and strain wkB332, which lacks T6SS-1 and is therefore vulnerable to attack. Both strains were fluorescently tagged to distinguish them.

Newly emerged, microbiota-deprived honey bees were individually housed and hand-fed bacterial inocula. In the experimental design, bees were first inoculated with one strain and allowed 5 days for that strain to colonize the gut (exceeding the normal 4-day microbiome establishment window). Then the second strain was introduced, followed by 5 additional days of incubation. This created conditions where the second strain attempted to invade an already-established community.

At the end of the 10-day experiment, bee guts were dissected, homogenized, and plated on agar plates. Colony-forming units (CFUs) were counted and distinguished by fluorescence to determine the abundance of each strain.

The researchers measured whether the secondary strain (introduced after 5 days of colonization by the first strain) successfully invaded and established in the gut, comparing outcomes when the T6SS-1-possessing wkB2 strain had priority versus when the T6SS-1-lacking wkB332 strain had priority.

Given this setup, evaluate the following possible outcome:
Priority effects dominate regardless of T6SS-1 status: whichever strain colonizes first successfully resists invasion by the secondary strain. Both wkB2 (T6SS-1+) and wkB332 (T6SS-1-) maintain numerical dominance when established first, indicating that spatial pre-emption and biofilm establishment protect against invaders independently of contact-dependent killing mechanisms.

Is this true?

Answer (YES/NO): YES